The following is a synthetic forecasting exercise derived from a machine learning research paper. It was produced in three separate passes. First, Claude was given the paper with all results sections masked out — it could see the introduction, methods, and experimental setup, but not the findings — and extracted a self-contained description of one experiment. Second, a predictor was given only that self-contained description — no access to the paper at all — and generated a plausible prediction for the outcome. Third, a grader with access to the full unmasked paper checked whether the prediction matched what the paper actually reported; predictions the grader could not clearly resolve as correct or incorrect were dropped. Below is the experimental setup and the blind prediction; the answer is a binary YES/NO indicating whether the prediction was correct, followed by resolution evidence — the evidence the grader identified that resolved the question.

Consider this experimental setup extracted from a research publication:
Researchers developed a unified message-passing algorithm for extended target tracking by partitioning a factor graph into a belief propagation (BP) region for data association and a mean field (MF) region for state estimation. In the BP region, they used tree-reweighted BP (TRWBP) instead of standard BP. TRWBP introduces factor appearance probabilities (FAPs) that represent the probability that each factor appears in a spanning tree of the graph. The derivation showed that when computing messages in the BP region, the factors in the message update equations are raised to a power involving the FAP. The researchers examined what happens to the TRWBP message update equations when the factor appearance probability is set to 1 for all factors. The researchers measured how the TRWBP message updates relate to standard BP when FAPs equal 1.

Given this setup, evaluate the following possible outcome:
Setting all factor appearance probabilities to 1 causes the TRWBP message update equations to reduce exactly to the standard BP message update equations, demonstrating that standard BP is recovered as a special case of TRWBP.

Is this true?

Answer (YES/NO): YES